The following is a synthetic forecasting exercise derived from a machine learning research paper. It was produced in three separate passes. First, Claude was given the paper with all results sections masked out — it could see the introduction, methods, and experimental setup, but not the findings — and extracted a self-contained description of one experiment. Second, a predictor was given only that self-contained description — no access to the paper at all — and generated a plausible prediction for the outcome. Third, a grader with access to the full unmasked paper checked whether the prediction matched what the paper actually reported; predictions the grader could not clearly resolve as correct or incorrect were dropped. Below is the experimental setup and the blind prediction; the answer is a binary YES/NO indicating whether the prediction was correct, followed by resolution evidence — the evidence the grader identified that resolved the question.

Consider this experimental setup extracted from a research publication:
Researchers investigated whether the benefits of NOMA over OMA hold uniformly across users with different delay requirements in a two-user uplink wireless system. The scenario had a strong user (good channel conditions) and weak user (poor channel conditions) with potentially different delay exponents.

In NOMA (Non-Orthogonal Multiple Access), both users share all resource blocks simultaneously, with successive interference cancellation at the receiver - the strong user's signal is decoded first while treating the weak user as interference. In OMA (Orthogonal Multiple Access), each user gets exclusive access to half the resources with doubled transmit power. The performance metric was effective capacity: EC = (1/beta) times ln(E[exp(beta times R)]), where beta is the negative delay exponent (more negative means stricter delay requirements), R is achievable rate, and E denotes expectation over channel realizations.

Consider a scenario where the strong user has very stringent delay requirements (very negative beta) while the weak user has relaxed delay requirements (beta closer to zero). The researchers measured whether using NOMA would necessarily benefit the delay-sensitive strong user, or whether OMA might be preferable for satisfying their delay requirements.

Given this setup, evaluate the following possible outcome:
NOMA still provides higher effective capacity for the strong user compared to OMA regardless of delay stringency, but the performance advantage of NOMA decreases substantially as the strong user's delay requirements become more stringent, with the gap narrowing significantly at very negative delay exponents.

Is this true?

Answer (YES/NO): NO